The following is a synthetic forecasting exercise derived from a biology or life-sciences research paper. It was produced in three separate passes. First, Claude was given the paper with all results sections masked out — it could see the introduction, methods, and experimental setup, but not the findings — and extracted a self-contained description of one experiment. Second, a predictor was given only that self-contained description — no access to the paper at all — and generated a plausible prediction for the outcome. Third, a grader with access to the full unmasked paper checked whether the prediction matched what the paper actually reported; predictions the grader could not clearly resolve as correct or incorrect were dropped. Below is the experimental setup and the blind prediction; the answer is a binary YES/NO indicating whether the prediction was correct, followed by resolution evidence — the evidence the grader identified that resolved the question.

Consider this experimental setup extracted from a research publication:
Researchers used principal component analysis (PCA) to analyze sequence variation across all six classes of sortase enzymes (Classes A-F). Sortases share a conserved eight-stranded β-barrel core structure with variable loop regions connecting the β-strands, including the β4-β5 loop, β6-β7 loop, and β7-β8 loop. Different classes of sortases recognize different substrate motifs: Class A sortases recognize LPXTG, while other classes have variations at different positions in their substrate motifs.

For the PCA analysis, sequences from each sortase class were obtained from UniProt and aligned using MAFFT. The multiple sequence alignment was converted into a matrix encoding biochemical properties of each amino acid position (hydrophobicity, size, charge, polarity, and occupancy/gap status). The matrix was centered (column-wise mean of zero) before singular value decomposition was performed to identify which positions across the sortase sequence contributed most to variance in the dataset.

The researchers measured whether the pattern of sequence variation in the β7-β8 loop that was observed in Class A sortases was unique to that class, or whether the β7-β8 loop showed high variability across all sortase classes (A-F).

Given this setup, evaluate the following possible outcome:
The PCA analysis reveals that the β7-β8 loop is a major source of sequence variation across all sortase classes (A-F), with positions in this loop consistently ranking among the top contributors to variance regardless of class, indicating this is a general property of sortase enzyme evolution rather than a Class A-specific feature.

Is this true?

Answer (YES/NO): YES